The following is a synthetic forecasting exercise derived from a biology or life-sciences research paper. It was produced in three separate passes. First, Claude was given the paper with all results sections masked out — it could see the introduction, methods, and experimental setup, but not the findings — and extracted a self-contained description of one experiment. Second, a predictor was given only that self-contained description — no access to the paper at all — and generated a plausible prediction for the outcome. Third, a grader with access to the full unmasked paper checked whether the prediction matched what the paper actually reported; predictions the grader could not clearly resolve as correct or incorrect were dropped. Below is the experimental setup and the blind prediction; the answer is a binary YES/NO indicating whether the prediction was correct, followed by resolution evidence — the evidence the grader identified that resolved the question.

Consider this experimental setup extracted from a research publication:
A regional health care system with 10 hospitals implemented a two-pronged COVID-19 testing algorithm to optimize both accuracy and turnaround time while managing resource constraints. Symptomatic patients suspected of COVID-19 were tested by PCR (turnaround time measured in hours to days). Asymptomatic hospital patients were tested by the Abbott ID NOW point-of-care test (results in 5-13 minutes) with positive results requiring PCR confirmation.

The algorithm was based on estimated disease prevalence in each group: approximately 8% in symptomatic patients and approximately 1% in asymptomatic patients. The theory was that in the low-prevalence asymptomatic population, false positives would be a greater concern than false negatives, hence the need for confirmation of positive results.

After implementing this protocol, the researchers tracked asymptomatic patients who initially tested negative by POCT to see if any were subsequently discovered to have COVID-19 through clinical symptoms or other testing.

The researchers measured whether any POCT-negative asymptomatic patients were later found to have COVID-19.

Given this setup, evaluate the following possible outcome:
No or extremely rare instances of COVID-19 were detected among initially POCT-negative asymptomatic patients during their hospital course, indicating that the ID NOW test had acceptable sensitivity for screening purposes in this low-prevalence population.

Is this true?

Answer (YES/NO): YES